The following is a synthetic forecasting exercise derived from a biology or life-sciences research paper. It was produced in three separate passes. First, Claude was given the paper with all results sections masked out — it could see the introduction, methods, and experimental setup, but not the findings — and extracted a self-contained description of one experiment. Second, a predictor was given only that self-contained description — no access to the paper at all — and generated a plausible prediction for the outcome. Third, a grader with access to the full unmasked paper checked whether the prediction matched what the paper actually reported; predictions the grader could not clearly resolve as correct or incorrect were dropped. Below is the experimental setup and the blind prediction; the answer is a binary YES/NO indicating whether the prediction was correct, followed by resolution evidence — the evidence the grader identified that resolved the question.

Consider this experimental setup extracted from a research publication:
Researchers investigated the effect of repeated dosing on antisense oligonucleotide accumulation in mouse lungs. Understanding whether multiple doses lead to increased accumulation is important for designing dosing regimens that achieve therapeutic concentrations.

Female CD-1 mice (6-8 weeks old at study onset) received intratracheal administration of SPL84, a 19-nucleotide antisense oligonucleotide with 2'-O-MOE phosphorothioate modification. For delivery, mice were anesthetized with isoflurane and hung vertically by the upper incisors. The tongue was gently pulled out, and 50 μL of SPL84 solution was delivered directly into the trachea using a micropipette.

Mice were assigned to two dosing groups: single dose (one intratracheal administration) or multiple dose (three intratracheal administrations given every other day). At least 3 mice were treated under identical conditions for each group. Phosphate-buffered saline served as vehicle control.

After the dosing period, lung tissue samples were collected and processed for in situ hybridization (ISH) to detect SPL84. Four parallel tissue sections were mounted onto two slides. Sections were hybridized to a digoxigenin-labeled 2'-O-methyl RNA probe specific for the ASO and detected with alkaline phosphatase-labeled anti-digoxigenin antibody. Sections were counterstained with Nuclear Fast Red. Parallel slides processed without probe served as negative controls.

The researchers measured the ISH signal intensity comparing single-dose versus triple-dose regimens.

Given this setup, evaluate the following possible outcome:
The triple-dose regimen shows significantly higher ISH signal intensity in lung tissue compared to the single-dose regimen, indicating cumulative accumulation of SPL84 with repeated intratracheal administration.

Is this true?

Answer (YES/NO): NO